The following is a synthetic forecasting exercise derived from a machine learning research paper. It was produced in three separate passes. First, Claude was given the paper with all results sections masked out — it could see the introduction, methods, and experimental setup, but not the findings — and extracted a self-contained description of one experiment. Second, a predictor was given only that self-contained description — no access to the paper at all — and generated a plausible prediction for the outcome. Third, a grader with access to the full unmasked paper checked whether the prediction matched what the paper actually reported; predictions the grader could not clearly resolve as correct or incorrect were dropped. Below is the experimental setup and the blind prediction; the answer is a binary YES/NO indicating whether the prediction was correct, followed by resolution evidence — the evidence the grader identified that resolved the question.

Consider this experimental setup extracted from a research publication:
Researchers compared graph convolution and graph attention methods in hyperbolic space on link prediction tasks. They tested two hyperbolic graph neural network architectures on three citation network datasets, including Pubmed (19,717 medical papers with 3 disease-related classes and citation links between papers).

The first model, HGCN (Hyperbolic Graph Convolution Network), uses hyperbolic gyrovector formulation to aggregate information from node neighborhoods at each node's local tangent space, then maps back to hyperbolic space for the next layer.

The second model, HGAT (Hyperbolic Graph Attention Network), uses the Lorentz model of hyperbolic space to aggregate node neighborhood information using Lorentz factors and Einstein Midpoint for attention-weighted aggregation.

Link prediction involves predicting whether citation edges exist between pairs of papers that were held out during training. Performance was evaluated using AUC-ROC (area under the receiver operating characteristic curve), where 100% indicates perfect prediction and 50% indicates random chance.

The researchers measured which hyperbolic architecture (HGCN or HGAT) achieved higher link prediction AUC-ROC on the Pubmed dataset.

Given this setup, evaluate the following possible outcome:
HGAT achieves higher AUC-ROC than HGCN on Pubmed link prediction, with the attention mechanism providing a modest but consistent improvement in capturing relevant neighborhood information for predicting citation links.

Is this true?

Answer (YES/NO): NO